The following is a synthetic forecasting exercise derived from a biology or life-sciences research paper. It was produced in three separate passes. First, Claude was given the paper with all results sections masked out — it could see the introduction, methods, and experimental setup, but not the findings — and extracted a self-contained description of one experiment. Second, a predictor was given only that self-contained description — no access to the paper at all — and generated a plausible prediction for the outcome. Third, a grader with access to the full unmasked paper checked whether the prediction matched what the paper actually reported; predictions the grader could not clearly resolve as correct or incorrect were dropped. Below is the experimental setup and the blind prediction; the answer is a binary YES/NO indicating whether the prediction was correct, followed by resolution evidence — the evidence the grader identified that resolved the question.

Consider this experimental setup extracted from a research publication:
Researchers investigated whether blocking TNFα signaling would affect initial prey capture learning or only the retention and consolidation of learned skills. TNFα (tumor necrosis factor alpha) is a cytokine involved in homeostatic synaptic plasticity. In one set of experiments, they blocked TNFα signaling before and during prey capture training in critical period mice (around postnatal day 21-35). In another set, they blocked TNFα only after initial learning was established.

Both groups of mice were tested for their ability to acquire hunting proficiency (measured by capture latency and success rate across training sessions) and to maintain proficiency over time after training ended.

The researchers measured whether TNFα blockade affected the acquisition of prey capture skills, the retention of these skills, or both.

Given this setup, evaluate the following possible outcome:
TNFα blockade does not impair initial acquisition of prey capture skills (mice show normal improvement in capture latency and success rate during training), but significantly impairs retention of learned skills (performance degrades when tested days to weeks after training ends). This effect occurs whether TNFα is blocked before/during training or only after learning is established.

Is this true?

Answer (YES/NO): NO